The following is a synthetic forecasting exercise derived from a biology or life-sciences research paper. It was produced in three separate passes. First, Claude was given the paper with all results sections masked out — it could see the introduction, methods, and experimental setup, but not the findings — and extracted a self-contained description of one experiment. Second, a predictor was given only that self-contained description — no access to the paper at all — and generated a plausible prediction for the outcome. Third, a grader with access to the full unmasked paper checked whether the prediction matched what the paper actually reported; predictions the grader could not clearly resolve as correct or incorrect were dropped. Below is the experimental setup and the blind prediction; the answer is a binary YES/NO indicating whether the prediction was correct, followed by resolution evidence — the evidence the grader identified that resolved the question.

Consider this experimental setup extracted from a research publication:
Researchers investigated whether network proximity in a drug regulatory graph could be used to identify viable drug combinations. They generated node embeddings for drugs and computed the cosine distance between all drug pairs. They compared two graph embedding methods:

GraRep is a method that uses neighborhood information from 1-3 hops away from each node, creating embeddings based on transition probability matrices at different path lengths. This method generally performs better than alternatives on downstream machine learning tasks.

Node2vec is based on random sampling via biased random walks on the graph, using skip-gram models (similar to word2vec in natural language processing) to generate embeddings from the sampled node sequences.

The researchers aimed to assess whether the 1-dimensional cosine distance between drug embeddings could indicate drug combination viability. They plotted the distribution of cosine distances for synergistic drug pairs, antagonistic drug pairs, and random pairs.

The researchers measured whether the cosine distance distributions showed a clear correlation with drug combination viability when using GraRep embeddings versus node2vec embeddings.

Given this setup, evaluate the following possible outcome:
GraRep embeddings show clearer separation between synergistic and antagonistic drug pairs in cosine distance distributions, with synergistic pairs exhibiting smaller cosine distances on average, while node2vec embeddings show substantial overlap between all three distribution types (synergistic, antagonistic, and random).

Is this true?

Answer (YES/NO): NO